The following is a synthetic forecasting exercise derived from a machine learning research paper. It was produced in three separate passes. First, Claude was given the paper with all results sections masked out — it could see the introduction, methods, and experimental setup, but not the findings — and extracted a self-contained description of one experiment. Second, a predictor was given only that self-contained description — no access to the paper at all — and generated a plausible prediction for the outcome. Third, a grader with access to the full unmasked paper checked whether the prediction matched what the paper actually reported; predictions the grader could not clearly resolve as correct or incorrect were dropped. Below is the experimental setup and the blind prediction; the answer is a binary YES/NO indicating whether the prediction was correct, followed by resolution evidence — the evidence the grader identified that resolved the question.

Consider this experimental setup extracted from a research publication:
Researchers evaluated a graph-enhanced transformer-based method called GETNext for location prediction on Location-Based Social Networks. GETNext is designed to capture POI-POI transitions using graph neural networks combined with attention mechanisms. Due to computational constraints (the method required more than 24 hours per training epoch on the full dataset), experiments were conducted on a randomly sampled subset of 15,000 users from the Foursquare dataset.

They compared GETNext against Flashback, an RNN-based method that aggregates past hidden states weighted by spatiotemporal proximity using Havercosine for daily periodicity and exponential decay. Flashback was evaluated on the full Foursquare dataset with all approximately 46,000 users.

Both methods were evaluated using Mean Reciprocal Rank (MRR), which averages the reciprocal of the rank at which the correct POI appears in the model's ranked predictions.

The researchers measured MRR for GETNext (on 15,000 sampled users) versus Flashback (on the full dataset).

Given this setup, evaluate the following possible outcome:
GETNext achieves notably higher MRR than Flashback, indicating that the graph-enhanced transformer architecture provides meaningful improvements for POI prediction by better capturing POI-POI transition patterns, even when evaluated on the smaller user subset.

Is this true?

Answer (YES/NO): NO